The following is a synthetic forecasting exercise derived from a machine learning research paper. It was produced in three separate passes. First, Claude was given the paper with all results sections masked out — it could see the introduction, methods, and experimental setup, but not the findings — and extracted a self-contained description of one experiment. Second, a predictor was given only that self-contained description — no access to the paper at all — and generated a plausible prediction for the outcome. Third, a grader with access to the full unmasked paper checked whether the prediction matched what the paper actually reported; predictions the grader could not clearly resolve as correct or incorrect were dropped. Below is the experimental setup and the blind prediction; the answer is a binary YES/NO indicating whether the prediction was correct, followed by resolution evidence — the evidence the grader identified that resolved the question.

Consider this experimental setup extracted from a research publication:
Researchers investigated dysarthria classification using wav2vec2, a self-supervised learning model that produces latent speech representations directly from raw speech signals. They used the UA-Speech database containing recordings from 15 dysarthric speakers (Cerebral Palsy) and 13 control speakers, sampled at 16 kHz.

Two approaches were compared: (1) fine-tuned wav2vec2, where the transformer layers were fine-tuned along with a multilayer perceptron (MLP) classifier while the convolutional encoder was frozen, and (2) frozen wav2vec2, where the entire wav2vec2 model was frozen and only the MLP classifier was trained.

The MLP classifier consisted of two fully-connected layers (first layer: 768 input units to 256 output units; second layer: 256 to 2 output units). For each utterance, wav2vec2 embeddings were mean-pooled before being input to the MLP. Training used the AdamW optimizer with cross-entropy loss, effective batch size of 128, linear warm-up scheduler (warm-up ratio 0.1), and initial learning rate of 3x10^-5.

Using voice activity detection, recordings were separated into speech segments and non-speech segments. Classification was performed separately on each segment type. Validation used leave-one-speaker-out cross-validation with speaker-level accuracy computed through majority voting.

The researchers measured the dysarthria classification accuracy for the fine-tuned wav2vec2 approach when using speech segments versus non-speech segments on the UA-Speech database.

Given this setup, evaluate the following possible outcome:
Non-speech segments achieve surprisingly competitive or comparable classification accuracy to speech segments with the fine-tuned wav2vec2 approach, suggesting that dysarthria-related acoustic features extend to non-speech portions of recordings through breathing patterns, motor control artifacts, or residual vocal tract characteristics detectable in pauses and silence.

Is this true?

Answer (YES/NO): YES